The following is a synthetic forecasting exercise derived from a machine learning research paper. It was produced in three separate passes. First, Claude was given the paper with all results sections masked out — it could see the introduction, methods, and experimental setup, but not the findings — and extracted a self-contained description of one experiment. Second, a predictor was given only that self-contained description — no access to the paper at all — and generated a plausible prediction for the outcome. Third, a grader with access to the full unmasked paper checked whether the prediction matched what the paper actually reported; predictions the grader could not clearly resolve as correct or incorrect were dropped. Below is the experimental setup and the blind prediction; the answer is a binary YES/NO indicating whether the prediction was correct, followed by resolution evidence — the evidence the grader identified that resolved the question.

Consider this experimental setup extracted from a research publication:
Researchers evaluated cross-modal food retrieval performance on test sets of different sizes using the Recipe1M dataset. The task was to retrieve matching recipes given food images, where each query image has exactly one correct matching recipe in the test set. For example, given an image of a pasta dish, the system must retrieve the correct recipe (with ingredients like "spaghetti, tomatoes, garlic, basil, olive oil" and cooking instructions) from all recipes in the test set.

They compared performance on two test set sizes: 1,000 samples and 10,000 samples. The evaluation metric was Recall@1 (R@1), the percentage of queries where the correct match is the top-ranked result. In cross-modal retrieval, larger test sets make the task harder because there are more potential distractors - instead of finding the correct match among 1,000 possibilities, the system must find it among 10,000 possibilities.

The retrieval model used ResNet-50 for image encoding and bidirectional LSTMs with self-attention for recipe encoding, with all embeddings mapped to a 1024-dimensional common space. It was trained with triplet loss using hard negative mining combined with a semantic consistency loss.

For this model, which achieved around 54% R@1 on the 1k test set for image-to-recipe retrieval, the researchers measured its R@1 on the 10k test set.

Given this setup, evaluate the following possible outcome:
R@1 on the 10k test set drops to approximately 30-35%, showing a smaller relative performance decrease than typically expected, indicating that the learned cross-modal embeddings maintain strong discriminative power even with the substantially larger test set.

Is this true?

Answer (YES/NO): NO